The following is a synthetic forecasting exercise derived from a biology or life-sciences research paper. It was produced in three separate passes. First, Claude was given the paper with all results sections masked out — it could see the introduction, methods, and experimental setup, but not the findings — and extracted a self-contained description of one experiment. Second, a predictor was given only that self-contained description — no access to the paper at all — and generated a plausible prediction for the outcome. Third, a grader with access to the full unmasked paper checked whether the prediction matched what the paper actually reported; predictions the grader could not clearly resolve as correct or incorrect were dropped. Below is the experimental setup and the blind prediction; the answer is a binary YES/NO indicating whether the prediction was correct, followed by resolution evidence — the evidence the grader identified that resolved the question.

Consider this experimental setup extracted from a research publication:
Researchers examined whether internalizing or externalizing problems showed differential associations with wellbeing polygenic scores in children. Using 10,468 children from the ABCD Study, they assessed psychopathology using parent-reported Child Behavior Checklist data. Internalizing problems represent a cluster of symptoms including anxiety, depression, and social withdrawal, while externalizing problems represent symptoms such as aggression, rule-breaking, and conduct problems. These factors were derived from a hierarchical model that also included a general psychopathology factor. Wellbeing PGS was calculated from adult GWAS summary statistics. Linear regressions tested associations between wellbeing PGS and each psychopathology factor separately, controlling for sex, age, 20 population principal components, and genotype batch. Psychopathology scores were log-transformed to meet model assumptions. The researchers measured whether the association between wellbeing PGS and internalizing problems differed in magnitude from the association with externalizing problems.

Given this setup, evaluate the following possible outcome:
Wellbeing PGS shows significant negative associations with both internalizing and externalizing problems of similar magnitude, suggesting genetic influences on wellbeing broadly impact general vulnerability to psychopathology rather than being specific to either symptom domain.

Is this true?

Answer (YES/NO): YES